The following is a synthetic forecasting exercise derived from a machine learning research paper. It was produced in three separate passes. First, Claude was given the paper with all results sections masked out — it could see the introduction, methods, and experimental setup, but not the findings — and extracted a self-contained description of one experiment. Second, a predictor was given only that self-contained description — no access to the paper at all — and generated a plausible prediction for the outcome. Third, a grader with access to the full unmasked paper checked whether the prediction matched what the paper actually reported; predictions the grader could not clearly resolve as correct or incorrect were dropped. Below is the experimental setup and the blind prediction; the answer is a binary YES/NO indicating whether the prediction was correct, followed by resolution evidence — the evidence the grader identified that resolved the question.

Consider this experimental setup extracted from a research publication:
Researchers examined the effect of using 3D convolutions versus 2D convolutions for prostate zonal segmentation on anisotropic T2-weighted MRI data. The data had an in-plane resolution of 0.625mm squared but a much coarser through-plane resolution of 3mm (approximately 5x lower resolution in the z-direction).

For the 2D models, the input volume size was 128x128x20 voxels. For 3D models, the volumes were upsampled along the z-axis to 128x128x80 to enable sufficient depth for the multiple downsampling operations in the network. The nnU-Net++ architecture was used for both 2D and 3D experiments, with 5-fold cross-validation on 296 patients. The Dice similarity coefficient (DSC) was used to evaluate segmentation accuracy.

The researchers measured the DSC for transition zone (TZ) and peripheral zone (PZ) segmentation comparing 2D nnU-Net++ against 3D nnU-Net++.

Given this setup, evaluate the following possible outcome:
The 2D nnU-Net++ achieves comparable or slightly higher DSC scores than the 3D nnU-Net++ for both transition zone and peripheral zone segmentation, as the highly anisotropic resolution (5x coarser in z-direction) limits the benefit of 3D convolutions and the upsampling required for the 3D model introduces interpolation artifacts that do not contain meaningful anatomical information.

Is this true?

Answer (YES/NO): NO